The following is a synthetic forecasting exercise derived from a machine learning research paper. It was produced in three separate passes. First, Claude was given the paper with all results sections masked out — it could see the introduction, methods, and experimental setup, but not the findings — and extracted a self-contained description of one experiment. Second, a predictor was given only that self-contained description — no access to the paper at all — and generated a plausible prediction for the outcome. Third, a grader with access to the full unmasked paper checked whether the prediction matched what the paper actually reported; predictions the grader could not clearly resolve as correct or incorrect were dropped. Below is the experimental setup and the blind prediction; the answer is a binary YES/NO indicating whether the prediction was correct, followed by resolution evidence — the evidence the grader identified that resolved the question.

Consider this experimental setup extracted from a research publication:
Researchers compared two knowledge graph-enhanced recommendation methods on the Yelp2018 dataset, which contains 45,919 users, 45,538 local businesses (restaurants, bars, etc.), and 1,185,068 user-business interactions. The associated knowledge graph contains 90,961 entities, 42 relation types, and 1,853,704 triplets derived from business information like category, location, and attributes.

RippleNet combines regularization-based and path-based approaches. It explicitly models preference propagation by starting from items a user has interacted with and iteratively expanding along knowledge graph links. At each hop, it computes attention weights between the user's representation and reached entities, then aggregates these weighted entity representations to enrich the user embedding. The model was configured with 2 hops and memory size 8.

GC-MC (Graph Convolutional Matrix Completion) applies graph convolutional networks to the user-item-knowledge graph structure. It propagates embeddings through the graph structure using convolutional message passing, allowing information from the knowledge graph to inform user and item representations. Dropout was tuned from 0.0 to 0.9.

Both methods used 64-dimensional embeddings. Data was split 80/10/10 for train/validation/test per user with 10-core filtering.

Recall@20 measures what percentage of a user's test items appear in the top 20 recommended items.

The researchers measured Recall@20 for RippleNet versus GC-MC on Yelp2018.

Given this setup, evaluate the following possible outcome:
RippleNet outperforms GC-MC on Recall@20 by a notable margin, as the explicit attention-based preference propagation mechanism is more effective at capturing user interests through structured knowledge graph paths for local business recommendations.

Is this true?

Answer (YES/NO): NO